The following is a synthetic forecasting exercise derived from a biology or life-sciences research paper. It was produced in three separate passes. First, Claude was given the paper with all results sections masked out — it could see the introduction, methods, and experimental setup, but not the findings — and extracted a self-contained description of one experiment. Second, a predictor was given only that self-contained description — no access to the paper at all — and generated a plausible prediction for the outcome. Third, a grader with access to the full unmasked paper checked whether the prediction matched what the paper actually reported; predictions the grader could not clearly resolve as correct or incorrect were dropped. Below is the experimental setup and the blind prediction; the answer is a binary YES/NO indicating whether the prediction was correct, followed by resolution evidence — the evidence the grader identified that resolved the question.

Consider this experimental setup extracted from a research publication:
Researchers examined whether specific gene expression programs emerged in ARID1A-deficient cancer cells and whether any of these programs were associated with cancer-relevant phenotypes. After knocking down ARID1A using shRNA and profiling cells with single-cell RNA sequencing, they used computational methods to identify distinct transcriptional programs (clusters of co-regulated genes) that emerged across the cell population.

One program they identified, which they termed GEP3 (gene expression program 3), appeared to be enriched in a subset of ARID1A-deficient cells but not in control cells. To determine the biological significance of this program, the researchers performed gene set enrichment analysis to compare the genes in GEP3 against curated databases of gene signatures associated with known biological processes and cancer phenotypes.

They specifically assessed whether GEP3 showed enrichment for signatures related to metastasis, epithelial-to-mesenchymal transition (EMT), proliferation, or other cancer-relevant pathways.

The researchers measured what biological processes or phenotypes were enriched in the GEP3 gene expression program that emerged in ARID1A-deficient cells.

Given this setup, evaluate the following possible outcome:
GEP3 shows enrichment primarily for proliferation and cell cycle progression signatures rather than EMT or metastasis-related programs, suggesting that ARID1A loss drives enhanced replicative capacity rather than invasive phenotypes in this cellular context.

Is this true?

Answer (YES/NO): NO